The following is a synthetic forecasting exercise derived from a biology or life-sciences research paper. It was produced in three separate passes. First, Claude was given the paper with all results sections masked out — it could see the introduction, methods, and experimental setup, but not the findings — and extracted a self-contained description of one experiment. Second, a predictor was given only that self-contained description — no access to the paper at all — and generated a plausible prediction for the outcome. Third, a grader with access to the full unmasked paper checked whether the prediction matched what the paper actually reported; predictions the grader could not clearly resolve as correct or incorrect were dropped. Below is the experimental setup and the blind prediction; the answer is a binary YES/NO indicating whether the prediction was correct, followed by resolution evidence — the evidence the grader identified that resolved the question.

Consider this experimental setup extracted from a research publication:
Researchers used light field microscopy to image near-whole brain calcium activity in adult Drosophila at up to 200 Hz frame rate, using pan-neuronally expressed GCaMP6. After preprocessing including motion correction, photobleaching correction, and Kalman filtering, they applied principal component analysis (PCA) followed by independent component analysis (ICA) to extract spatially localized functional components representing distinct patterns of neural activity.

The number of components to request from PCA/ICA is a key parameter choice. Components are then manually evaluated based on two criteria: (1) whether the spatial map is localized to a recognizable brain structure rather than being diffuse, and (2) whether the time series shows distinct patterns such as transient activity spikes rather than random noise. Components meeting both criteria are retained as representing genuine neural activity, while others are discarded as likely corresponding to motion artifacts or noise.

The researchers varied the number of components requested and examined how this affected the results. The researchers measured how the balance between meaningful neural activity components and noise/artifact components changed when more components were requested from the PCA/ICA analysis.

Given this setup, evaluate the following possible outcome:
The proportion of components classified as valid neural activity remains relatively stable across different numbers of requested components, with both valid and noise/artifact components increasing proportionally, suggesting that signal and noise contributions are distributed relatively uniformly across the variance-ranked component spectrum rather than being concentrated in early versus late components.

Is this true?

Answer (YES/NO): NO